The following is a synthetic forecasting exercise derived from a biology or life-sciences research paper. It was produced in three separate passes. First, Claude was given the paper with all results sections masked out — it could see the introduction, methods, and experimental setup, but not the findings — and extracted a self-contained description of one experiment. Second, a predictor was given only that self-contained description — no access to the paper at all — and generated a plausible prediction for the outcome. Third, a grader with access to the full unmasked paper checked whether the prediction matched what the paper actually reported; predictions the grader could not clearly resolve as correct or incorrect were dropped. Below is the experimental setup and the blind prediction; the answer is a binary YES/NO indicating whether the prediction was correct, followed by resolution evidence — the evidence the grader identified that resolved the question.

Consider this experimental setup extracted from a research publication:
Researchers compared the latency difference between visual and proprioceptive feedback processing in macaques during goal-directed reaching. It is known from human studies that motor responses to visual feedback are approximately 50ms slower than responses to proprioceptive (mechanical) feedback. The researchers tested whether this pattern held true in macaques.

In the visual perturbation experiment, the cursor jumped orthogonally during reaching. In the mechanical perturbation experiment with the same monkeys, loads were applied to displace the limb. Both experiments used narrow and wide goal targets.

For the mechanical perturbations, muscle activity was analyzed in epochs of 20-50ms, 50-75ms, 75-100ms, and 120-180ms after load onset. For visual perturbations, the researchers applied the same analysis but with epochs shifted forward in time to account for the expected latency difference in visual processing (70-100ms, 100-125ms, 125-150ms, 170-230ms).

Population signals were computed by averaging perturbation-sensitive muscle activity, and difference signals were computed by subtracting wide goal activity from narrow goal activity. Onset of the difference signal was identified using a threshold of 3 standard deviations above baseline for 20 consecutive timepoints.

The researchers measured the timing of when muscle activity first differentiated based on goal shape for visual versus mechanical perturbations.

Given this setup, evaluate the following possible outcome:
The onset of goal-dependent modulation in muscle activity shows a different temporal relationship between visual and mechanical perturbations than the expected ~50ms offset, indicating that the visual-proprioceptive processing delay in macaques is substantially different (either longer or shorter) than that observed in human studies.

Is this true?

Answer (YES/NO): NO